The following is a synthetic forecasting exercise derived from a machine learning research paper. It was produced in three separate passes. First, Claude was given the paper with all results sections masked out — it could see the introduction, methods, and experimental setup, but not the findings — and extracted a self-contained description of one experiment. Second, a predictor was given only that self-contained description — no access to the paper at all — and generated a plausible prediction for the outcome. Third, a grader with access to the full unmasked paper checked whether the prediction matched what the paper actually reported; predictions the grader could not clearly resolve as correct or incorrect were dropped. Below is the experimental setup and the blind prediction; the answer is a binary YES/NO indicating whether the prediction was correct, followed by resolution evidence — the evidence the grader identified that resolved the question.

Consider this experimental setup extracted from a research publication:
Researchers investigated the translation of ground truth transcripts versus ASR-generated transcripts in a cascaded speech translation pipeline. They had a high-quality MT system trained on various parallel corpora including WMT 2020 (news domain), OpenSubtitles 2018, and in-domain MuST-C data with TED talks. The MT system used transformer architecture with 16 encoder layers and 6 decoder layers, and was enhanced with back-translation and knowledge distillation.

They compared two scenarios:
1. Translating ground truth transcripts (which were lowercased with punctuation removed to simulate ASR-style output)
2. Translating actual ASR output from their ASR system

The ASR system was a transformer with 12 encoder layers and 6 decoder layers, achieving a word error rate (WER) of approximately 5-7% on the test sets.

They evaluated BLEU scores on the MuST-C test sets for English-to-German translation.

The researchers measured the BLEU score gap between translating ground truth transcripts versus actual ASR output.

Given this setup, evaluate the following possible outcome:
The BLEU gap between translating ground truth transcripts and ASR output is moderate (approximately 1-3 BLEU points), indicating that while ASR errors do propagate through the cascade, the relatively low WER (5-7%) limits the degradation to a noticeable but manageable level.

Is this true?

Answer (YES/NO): NO